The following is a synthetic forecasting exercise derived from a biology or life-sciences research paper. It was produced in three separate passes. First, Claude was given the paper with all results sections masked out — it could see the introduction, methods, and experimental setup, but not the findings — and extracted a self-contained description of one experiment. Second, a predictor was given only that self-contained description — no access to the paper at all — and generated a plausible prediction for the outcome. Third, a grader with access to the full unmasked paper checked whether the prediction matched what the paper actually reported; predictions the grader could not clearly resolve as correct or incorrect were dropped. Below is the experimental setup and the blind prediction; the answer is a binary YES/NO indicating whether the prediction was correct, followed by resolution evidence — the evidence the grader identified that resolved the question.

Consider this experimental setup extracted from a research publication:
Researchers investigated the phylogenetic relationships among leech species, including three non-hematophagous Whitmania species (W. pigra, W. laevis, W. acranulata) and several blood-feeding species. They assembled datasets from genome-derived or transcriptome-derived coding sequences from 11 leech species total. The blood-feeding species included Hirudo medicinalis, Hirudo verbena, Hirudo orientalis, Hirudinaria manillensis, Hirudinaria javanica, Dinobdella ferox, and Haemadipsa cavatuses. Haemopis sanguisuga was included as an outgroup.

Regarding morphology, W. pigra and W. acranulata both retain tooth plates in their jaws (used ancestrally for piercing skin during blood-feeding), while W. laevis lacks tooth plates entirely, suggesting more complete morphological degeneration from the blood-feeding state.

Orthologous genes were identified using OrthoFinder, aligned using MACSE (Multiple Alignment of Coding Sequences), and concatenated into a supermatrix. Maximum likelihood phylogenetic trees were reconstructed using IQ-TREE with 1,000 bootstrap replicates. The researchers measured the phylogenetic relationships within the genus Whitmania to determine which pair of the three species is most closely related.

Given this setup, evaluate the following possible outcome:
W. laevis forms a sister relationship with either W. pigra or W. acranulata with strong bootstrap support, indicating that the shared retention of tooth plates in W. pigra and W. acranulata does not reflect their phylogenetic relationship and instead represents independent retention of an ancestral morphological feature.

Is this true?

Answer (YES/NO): YES